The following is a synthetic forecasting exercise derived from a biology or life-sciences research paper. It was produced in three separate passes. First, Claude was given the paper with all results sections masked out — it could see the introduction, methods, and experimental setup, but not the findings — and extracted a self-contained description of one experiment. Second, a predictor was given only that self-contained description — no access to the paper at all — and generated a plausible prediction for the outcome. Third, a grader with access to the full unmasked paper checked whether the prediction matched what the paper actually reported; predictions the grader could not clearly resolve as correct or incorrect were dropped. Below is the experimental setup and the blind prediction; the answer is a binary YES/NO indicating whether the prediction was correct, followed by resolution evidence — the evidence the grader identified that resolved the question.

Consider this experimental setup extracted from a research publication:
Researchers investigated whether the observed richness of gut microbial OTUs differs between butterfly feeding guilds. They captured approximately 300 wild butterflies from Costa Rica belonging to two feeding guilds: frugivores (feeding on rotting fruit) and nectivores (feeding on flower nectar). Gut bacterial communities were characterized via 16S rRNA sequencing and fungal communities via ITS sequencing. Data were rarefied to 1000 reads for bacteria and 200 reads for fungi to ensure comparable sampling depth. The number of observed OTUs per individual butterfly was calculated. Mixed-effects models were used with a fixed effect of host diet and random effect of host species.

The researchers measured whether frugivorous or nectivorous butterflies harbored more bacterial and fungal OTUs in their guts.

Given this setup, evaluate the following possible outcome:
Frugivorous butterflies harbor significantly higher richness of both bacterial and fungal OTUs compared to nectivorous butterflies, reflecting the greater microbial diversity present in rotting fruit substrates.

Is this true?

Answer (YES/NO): NO